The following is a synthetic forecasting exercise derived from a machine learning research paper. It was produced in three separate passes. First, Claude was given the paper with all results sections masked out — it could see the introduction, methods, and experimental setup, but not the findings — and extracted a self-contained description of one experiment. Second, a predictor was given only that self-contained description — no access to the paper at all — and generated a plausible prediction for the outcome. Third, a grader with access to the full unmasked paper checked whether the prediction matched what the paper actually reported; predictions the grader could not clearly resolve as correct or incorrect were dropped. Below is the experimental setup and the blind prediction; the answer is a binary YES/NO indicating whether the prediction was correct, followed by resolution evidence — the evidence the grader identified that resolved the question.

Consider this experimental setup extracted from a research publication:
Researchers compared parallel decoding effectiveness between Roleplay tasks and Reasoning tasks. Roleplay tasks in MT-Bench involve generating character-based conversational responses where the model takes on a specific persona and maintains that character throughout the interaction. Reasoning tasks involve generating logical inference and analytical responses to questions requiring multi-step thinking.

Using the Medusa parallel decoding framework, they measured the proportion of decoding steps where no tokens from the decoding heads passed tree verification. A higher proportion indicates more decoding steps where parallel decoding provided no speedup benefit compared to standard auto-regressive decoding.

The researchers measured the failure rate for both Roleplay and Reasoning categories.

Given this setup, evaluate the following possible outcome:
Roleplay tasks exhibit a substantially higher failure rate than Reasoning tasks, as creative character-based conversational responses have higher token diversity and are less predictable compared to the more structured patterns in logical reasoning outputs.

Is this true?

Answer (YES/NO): YES